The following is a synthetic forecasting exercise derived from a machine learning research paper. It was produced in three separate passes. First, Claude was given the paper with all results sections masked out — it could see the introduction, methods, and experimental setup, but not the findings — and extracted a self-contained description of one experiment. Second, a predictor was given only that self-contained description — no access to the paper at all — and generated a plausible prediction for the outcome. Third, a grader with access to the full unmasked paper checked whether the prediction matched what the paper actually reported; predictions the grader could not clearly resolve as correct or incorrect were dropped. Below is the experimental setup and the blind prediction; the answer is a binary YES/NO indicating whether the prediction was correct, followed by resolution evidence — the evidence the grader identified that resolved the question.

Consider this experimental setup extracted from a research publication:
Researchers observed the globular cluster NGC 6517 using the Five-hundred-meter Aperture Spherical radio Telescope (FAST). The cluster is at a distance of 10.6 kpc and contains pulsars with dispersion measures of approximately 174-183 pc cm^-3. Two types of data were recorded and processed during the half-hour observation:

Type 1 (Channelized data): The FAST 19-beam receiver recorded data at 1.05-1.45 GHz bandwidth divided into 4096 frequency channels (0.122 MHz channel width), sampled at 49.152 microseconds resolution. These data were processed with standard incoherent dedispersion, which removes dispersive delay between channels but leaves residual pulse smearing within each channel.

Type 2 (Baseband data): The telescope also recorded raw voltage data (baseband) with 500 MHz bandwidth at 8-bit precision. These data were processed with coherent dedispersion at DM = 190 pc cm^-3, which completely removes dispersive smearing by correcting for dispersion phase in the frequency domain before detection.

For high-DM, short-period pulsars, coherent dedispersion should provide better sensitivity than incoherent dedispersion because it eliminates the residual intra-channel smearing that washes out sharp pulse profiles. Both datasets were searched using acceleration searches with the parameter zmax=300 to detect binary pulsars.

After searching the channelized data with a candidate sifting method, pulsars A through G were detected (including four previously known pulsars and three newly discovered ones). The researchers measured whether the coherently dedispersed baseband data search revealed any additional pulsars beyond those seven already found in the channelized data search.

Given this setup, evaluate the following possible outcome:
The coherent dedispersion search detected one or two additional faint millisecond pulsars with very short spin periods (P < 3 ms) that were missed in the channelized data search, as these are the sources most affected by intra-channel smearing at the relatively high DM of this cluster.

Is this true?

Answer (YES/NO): NO